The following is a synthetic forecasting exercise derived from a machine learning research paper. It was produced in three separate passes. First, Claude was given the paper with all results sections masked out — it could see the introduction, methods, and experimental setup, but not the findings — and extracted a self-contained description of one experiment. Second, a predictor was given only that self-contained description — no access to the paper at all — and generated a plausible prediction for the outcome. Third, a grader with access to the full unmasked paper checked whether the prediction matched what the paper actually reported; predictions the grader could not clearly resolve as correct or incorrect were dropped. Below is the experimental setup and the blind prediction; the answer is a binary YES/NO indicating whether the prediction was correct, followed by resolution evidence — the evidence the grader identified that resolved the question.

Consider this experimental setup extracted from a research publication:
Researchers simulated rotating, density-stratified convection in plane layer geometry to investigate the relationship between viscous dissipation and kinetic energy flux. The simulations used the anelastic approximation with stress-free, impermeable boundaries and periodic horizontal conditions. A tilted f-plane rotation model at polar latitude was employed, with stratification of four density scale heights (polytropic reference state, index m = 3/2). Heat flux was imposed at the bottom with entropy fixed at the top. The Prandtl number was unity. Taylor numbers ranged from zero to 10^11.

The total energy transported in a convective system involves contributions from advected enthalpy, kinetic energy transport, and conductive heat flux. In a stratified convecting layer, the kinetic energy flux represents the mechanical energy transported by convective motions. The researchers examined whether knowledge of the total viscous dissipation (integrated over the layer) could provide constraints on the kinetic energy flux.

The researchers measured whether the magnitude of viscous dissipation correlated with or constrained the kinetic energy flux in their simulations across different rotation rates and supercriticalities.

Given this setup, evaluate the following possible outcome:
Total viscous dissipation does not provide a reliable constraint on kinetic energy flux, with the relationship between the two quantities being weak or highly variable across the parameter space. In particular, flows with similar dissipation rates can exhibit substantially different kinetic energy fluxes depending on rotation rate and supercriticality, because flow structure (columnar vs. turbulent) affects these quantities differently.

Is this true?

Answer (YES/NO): NO